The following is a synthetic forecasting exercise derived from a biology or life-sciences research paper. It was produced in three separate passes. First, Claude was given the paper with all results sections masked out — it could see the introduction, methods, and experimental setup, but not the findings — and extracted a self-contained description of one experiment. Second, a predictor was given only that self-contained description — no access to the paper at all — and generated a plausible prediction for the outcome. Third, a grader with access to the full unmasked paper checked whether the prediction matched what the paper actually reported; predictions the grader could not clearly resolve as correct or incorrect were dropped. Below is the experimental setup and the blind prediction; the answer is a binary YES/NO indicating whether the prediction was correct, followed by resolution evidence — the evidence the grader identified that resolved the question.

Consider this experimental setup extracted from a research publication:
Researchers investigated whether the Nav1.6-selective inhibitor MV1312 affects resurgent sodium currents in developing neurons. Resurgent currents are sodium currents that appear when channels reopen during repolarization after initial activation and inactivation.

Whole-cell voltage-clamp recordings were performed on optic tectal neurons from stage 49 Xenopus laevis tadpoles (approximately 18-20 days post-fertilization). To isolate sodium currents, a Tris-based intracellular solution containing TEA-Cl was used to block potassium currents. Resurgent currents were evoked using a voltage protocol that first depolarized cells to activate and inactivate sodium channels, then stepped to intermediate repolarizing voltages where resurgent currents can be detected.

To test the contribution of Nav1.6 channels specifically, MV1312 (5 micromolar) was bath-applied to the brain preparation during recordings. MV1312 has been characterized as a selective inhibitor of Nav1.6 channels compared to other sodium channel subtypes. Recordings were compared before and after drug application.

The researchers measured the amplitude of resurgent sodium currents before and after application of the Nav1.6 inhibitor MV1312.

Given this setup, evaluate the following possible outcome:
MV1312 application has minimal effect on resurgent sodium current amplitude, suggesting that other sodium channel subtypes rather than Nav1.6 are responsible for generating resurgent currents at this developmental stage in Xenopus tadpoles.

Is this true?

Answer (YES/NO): NO